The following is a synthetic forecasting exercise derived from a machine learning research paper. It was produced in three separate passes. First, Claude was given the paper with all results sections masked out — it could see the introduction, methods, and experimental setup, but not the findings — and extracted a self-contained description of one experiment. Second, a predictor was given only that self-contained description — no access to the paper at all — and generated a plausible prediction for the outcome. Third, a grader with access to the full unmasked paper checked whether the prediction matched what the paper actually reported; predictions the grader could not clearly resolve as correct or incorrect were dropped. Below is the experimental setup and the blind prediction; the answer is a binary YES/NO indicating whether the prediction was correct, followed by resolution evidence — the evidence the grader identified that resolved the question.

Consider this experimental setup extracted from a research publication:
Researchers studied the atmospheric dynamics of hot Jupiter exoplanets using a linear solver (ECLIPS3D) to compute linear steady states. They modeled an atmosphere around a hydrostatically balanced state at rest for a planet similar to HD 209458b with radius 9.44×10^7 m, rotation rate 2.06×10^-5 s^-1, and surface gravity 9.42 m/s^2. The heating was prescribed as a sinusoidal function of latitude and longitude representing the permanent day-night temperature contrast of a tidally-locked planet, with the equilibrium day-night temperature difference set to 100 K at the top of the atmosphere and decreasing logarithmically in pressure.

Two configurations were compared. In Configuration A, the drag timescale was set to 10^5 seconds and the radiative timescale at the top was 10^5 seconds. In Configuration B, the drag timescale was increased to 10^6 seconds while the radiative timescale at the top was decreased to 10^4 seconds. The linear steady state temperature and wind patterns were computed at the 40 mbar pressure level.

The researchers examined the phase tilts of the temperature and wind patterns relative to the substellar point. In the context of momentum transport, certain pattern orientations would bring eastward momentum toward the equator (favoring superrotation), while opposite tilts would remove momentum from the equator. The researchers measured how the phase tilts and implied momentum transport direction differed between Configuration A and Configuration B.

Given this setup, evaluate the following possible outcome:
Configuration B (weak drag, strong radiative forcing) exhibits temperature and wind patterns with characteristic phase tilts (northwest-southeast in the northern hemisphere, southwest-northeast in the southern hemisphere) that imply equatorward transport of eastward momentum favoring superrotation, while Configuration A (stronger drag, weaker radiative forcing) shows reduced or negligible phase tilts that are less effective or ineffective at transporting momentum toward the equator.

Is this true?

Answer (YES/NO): NO